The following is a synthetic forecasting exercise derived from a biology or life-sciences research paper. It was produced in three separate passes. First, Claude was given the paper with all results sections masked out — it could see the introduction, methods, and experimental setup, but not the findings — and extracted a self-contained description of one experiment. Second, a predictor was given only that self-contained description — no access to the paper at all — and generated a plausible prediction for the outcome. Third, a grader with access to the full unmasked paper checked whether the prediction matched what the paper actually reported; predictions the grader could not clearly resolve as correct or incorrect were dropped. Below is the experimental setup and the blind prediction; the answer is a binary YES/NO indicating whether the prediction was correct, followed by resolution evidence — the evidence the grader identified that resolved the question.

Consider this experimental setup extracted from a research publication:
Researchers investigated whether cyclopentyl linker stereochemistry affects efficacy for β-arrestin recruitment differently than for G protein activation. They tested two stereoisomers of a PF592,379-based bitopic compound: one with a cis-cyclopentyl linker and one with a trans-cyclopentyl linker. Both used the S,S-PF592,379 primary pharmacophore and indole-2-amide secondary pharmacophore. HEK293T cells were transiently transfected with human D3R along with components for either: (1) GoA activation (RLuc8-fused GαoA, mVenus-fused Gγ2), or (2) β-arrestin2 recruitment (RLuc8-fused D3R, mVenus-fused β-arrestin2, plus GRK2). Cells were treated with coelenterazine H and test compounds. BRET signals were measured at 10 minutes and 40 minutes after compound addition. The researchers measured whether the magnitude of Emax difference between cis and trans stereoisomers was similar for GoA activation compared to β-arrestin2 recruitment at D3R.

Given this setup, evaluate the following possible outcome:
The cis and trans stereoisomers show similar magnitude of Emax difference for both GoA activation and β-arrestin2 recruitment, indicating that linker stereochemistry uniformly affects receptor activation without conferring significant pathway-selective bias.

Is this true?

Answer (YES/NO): YES